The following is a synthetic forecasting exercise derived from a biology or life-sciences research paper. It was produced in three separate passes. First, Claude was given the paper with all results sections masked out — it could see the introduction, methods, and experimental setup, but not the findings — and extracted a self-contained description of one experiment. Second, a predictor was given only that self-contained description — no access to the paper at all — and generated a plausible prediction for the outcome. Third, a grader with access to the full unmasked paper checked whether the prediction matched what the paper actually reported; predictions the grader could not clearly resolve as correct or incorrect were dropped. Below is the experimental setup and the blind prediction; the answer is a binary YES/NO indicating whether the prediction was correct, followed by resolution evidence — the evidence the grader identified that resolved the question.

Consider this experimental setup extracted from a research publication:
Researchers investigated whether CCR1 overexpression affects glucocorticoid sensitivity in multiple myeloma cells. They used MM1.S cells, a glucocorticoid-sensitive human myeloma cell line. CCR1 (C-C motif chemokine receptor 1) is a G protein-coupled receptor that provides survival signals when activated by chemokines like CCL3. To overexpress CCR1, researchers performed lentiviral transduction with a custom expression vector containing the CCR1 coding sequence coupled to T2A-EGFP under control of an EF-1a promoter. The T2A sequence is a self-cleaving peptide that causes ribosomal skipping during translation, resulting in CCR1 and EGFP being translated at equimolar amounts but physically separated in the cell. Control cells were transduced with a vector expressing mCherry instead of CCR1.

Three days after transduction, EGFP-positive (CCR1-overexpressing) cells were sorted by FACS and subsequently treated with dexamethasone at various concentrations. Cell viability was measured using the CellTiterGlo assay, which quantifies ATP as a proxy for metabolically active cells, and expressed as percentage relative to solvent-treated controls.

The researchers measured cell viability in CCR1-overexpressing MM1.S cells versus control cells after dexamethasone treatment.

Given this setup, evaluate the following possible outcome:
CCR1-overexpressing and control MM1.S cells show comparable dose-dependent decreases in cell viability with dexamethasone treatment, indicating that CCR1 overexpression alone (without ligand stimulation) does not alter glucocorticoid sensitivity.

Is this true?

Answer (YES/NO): YES